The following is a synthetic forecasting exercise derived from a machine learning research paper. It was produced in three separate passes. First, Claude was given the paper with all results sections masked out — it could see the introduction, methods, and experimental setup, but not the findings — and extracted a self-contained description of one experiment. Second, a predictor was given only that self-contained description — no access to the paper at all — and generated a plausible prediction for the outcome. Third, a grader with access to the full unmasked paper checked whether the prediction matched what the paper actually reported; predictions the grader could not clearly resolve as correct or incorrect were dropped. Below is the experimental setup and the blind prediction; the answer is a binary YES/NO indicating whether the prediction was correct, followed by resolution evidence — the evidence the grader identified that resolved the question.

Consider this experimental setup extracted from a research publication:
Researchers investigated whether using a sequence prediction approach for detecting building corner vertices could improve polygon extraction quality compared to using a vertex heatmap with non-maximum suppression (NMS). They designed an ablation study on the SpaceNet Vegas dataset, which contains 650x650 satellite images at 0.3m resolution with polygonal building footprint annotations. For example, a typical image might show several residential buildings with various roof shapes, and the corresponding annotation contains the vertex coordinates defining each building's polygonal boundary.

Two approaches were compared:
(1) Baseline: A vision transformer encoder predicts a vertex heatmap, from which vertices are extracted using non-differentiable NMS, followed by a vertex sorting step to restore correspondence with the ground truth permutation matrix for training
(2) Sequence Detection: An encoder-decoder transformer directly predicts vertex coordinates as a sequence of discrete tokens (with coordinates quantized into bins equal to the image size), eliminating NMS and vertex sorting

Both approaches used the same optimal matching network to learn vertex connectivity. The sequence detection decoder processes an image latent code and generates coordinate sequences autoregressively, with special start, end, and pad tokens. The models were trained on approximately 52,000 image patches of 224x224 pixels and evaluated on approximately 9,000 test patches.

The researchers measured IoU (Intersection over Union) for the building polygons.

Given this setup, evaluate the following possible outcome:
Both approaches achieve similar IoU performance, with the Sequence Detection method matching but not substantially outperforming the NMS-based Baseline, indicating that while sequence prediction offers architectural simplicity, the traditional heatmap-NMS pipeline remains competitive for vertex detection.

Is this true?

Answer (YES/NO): NO